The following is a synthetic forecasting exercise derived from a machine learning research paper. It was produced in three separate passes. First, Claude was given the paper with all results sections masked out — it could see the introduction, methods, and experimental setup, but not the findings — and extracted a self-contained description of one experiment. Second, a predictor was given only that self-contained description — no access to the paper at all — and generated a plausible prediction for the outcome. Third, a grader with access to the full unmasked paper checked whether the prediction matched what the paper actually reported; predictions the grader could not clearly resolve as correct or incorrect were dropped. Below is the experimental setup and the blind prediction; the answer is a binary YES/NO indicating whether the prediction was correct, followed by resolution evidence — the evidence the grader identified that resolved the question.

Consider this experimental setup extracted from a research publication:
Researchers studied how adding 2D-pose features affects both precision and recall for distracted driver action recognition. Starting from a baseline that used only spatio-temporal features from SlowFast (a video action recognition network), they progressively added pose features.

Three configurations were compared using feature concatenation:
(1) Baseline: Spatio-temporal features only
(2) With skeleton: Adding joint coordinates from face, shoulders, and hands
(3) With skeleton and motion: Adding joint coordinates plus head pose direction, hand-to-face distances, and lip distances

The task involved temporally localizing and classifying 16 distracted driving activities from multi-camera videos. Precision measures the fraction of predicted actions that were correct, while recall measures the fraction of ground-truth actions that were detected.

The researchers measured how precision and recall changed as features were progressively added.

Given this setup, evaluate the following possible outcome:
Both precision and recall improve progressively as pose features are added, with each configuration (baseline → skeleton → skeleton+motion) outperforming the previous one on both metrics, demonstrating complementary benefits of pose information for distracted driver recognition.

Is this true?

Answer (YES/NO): YES